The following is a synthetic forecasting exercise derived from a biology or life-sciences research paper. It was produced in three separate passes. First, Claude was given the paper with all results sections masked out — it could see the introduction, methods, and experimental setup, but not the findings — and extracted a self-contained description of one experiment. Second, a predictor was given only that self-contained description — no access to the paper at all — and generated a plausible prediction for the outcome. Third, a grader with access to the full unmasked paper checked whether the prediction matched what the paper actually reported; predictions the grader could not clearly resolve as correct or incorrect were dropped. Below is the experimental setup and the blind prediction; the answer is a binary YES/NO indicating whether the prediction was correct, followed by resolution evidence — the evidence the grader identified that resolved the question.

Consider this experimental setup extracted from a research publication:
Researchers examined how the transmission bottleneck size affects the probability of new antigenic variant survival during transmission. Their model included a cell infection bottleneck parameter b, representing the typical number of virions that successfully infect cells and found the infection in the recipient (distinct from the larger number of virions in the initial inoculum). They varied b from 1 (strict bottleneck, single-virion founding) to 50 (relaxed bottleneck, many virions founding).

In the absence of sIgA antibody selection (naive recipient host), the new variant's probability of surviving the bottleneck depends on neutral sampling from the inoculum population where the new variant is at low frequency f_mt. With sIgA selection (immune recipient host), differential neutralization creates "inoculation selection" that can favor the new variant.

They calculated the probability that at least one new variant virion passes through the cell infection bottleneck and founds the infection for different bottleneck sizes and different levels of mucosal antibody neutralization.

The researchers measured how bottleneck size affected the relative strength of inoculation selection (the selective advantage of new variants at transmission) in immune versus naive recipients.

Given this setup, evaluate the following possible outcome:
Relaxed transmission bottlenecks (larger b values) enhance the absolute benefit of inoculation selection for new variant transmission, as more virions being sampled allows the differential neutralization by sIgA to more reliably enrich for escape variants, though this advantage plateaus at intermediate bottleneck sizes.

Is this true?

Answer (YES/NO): NO